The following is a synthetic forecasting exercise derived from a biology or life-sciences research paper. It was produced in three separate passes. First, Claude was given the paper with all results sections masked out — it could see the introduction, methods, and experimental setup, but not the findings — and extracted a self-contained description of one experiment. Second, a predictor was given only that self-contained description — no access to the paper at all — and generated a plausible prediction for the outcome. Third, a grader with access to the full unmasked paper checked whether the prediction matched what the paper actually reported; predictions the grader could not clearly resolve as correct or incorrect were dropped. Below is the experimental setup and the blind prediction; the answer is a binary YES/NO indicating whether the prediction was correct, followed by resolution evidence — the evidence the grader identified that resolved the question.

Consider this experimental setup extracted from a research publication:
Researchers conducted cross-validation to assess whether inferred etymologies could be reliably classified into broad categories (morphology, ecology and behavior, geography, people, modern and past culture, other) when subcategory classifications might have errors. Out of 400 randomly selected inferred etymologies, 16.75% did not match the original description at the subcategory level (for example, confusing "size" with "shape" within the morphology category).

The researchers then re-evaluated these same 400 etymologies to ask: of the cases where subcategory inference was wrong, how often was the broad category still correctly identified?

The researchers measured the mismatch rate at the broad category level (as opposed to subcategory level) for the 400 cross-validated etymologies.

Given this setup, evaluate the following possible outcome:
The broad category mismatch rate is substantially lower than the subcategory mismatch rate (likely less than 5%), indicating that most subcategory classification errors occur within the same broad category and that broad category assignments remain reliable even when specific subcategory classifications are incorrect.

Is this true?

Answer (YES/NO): YES